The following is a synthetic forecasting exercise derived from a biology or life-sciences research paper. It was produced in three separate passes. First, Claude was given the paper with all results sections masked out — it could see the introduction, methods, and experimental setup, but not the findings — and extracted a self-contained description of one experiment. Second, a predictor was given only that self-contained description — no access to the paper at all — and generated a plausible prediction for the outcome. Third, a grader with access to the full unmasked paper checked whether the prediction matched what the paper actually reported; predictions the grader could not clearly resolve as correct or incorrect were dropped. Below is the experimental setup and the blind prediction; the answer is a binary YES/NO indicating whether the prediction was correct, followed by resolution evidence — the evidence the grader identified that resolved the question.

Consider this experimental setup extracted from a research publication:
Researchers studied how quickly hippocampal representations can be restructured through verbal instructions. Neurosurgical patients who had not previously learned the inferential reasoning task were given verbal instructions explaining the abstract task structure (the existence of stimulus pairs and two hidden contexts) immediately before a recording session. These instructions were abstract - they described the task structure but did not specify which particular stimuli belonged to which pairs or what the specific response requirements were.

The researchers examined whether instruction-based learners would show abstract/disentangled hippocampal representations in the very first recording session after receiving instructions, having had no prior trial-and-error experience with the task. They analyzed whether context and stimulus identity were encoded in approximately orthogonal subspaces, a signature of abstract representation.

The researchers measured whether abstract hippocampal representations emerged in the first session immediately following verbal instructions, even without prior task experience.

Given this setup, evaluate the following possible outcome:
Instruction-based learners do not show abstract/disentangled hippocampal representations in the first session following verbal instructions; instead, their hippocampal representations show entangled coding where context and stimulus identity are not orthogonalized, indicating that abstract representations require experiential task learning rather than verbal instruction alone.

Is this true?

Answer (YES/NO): NO